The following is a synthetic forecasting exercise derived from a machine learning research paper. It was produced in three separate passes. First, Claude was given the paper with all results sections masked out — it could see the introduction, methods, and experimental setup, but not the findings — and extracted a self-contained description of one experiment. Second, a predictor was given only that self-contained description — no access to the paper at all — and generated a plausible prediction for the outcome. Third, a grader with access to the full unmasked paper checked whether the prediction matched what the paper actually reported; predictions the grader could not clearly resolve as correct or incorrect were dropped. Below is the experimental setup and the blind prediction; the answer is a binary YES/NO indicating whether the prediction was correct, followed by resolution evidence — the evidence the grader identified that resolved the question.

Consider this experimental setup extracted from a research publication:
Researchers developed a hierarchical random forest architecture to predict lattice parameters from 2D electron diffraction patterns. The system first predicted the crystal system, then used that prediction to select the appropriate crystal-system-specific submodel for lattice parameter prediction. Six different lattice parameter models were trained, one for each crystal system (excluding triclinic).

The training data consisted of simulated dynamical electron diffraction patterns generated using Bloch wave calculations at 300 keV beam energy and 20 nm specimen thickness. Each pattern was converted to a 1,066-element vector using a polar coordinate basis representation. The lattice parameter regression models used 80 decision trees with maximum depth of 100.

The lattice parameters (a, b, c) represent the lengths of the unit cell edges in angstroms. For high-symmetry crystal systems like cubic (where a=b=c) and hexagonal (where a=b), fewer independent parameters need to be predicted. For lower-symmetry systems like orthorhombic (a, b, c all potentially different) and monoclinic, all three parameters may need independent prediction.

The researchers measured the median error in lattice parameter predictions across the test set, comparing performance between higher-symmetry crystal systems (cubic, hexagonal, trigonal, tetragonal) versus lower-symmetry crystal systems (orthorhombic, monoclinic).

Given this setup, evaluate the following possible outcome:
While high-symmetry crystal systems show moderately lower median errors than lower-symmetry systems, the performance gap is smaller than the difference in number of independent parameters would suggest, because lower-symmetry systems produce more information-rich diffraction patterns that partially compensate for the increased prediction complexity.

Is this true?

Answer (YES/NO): NO